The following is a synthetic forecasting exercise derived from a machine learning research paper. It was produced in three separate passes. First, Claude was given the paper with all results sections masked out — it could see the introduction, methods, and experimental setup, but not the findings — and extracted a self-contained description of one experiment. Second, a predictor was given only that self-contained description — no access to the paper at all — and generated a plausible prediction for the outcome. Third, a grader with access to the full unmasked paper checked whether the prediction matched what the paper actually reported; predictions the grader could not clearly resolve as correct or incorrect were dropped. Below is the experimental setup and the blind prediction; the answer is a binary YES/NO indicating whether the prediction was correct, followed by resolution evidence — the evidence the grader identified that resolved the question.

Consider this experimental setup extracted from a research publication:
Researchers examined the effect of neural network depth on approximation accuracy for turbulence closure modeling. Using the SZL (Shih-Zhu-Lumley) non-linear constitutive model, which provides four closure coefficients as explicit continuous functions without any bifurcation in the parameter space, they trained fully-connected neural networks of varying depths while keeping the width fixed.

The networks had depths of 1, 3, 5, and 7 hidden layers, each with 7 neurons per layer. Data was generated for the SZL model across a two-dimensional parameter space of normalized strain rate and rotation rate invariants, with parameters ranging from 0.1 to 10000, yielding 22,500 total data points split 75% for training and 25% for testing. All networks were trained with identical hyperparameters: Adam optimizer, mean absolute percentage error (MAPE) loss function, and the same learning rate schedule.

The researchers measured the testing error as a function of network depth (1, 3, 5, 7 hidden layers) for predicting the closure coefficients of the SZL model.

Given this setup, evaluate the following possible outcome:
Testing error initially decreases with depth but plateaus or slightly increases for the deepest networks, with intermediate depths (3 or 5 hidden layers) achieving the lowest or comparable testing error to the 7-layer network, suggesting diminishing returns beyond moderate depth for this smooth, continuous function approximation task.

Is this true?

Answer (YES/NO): NO